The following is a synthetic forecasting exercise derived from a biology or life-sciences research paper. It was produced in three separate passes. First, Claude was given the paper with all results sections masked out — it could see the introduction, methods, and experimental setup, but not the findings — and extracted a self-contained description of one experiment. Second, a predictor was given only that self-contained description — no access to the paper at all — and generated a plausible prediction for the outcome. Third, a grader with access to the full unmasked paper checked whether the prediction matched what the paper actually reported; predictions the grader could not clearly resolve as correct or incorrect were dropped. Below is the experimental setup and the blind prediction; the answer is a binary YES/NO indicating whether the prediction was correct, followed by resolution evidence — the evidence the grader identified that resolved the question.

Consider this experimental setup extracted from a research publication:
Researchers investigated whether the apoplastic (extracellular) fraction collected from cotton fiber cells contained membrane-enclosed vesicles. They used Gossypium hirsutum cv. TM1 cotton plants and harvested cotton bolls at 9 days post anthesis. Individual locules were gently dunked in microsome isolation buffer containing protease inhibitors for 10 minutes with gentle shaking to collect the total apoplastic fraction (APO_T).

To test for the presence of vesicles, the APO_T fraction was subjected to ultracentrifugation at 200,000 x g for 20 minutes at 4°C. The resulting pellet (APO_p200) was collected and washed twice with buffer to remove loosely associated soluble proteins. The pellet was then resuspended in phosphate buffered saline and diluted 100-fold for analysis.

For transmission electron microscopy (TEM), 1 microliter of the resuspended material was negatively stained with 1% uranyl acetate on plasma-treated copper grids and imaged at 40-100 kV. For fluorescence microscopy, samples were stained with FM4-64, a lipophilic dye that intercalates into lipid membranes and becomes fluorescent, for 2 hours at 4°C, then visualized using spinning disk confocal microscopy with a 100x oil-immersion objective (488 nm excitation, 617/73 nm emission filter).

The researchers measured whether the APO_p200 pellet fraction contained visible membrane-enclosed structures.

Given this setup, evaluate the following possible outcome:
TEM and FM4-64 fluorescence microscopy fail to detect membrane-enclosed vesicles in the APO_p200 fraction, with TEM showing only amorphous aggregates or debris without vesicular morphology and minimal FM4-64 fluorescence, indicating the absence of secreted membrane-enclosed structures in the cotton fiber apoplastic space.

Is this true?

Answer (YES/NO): NO